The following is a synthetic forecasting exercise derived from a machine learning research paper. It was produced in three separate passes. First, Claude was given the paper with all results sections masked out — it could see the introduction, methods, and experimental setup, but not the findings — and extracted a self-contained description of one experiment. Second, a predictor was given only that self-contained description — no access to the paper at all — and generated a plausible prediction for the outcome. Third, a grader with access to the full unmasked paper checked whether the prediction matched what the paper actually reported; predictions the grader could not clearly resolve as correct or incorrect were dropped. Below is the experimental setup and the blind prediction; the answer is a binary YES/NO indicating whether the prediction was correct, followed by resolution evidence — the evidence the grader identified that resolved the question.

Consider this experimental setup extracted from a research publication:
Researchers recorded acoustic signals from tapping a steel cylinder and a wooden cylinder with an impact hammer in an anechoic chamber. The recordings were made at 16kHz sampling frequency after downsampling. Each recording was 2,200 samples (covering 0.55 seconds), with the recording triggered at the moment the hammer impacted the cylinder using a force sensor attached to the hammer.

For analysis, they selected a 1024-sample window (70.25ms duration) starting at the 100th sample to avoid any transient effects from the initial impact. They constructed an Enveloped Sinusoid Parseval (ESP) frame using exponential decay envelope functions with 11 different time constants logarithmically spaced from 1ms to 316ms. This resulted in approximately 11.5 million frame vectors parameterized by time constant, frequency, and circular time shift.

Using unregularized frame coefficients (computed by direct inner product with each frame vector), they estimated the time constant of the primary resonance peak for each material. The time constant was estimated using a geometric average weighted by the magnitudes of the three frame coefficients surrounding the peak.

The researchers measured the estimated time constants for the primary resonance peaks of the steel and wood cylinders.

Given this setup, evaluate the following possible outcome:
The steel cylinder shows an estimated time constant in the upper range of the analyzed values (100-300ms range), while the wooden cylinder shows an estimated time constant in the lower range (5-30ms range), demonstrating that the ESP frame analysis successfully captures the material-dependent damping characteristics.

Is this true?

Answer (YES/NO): YES